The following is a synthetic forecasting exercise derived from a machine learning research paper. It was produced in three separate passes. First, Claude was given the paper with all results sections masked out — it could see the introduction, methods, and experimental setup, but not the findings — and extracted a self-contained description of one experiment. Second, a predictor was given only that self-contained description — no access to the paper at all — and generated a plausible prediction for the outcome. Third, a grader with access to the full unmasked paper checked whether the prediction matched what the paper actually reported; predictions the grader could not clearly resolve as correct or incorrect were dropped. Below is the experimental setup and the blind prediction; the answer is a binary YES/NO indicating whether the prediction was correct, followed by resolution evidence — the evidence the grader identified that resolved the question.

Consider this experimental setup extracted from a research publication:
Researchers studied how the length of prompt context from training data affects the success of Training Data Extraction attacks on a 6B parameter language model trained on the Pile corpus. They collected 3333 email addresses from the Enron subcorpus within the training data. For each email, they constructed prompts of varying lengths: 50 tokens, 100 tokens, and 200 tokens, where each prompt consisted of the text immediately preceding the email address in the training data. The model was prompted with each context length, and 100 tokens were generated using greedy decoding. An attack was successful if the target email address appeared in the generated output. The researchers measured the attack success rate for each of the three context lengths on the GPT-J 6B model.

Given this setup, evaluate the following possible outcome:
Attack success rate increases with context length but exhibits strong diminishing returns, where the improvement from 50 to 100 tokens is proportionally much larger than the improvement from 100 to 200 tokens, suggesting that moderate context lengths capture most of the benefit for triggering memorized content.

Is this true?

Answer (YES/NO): YES